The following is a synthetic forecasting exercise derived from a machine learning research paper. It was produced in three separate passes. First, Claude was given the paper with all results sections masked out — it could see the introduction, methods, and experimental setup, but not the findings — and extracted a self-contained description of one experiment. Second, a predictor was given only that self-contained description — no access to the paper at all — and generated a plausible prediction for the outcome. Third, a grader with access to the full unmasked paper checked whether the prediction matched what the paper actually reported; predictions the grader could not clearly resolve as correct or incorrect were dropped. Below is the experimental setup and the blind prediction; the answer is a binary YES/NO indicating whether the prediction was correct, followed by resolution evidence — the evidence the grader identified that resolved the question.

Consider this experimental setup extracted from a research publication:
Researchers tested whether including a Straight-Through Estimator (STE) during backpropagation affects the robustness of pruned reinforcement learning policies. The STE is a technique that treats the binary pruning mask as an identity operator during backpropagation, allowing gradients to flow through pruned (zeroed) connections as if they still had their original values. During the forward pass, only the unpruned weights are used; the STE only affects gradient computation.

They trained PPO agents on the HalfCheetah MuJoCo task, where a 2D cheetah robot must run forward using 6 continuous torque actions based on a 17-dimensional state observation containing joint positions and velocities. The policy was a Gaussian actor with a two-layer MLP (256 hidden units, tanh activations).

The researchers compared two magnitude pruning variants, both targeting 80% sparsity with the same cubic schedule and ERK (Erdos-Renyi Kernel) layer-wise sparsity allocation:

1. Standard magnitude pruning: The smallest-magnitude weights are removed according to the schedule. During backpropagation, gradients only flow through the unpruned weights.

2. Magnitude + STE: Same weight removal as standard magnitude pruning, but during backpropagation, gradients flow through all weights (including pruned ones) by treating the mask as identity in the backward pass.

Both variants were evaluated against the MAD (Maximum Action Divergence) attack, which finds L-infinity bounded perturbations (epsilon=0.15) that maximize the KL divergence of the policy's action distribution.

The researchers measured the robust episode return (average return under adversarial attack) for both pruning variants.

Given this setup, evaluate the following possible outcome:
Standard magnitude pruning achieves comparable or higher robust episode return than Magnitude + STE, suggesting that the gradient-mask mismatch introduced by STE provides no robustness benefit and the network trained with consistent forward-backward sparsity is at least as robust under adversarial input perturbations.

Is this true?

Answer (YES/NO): YES